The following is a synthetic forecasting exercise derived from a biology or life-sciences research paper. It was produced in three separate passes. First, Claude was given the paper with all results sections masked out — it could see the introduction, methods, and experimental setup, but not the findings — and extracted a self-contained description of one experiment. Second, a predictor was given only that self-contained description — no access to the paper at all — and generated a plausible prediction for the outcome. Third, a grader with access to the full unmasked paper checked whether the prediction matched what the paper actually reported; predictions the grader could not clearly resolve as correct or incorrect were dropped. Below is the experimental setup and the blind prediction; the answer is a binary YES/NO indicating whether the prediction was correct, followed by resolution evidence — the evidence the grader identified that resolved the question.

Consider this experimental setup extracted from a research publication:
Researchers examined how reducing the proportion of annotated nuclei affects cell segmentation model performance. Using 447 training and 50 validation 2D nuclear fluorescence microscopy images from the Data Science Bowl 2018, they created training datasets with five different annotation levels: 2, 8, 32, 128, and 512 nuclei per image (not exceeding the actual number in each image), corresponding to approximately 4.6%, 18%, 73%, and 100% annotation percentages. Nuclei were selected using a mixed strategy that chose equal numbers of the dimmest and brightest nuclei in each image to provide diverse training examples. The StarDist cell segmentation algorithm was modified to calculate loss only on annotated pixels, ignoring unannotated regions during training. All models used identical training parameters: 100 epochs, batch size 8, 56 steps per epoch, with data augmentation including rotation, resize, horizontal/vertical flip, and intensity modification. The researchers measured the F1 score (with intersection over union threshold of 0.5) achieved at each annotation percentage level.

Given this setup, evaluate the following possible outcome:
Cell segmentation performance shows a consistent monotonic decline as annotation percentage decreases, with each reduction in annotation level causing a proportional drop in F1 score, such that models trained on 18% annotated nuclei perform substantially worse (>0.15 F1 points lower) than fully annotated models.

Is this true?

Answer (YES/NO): NO